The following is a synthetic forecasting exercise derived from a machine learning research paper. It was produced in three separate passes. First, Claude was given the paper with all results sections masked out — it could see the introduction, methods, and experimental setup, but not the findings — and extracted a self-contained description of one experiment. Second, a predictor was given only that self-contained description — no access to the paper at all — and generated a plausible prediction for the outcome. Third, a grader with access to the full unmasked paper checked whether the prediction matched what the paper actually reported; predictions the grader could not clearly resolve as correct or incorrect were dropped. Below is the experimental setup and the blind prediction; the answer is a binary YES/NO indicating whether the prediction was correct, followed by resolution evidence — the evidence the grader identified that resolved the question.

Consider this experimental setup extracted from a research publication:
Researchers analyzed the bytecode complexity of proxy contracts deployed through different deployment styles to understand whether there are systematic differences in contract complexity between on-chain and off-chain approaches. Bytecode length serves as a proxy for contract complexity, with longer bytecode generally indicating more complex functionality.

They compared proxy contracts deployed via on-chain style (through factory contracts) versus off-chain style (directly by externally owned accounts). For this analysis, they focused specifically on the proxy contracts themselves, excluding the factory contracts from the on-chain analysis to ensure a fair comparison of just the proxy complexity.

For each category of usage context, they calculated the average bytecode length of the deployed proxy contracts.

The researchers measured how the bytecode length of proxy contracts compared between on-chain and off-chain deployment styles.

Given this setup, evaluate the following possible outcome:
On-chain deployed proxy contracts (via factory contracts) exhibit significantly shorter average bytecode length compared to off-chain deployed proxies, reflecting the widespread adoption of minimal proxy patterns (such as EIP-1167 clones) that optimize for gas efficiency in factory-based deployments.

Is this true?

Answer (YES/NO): YES